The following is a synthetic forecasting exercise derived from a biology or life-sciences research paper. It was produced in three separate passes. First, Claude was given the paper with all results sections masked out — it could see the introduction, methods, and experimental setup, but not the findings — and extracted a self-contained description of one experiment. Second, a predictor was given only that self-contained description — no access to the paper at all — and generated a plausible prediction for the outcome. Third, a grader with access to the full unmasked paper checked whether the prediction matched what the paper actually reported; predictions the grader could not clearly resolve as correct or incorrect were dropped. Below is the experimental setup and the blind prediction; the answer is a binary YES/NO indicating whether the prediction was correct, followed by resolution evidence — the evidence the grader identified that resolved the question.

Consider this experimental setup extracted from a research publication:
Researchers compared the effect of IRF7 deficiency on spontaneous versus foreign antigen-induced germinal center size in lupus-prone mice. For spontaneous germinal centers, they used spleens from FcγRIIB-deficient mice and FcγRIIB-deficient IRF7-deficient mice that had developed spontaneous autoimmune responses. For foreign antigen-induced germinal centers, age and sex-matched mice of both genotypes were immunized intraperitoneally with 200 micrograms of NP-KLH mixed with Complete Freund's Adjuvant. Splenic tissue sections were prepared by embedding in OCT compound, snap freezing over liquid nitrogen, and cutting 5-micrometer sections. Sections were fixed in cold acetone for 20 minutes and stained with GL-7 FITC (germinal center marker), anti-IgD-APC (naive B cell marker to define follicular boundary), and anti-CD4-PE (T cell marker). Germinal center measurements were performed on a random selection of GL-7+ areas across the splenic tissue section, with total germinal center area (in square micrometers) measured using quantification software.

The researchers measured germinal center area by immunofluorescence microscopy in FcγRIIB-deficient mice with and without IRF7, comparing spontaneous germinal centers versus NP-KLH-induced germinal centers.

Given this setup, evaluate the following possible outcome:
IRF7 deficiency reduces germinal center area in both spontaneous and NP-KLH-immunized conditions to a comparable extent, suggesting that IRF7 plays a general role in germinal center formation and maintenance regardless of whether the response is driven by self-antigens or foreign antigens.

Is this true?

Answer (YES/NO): NO